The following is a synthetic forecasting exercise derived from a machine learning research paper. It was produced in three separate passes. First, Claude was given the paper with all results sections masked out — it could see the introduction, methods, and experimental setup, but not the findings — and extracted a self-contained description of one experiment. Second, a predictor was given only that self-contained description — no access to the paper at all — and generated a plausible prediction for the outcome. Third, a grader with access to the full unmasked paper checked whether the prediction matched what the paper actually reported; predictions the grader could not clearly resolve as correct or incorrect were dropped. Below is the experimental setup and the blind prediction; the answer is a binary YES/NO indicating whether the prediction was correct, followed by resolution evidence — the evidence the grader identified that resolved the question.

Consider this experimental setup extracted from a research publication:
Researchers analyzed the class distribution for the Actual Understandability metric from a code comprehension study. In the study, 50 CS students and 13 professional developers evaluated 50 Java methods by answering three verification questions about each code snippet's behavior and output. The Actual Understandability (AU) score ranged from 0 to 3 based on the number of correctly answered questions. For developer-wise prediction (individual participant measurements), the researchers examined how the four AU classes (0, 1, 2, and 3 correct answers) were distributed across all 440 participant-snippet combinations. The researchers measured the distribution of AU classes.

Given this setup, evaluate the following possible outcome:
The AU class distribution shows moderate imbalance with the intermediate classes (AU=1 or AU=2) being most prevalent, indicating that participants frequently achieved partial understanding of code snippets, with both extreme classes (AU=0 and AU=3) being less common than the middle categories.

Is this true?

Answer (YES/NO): NO